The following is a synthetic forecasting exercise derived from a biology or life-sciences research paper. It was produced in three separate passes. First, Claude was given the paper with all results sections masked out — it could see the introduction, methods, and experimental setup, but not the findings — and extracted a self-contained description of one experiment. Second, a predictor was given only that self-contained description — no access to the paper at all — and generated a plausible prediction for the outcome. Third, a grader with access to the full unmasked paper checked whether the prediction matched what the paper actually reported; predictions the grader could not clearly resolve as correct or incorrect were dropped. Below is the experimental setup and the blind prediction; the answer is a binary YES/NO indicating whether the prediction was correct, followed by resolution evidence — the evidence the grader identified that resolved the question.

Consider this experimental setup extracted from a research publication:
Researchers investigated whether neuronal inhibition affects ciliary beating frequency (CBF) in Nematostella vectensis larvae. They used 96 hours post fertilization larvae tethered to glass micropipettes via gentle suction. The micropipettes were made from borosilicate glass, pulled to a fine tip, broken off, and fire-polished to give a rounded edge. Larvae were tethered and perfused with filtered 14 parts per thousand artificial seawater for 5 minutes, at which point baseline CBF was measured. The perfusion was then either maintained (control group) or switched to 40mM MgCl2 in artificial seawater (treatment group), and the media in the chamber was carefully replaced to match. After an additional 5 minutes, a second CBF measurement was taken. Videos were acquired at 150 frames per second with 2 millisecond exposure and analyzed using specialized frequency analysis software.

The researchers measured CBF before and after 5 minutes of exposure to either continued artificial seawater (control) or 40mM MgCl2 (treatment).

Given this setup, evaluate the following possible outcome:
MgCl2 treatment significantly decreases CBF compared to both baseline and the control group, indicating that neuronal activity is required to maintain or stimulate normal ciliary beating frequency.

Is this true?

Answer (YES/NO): NO